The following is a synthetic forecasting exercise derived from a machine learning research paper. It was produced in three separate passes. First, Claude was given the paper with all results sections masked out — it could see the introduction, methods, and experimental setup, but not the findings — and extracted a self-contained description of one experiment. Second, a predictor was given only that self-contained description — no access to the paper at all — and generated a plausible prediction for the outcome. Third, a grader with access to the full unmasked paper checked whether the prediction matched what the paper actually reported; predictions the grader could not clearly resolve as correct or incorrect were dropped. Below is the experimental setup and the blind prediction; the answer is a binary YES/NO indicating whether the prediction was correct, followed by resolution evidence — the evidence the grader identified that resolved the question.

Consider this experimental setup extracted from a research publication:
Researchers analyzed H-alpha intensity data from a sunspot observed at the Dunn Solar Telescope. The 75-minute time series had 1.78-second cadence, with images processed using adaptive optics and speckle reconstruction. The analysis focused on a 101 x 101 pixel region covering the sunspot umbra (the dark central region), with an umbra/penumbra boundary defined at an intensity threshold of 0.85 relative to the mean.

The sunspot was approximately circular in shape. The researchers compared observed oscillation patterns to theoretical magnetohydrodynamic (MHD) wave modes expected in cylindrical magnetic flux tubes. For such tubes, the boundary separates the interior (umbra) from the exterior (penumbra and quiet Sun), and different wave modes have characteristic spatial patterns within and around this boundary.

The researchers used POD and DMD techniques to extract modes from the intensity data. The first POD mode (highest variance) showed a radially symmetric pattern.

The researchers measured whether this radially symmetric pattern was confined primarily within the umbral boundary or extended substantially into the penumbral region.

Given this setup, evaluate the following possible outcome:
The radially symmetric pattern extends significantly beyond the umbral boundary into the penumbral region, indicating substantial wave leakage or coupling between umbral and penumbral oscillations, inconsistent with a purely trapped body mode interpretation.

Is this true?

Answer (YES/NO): YES